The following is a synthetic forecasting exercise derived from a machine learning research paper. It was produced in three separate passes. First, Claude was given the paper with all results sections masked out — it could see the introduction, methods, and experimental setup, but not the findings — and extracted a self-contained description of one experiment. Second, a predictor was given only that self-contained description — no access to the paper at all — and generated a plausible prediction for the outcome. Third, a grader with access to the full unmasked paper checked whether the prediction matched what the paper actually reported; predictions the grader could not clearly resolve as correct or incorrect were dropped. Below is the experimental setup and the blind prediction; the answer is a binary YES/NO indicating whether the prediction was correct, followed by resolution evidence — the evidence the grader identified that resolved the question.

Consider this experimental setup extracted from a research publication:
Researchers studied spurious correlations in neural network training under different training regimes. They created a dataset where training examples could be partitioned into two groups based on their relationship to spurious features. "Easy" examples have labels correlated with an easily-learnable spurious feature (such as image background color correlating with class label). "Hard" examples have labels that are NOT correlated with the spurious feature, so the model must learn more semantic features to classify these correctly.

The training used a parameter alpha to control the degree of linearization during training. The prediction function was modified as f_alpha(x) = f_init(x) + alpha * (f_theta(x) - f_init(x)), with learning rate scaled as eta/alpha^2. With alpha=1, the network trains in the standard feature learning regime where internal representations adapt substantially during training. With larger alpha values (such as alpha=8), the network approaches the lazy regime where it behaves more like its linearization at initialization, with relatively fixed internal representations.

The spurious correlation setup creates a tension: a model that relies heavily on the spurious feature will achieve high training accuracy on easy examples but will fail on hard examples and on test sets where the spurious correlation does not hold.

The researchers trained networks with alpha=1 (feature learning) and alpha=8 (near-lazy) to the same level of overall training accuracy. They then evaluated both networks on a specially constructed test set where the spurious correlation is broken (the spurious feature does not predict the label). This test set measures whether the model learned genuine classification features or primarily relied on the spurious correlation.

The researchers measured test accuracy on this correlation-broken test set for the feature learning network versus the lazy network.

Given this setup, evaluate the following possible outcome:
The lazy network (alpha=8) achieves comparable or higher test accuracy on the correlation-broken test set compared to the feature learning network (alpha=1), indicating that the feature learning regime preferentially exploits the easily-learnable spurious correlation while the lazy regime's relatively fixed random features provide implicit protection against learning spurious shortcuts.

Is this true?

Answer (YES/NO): YES